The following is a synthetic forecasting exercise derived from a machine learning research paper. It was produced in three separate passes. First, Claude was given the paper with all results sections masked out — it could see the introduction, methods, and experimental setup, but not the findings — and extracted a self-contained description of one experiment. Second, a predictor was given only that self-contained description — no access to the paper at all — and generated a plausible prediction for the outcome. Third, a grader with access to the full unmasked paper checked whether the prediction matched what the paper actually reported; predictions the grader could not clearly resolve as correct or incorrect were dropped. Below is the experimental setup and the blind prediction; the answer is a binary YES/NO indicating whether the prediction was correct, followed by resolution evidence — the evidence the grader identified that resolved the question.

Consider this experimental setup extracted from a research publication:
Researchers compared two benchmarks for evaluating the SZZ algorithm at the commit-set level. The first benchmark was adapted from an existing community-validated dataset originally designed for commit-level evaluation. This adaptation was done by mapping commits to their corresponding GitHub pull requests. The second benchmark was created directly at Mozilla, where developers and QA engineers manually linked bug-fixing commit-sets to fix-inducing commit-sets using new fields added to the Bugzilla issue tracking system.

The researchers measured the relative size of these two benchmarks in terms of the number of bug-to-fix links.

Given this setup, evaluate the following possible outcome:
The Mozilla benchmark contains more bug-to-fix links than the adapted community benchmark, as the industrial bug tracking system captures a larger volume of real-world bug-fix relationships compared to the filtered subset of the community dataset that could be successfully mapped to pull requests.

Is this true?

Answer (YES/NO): YES